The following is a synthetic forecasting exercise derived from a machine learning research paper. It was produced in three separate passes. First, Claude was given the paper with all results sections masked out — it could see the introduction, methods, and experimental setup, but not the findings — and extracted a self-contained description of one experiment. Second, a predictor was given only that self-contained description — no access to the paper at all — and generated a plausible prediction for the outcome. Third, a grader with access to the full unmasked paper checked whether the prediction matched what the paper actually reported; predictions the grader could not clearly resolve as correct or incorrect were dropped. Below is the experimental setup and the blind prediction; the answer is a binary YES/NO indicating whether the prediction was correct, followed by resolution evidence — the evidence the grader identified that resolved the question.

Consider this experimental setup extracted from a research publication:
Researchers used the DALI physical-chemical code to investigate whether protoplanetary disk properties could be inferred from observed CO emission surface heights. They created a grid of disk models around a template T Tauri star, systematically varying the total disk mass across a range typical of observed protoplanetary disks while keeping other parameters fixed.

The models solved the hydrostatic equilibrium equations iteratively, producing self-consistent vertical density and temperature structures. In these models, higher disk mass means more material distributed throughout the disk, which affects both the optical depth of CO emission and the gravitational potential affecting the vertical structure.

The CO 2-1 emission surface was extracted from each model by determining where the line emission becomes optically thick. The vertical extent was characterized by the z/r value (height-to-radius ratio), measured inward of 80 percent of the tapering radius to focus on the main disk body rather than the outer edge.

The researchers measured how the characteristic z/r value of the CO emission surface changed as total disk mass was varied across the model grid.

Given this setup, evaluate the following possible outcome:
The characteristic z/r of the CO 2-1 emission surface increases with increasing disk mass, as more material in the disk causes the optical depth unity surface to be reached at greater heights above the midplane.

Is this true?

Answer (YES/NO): YES